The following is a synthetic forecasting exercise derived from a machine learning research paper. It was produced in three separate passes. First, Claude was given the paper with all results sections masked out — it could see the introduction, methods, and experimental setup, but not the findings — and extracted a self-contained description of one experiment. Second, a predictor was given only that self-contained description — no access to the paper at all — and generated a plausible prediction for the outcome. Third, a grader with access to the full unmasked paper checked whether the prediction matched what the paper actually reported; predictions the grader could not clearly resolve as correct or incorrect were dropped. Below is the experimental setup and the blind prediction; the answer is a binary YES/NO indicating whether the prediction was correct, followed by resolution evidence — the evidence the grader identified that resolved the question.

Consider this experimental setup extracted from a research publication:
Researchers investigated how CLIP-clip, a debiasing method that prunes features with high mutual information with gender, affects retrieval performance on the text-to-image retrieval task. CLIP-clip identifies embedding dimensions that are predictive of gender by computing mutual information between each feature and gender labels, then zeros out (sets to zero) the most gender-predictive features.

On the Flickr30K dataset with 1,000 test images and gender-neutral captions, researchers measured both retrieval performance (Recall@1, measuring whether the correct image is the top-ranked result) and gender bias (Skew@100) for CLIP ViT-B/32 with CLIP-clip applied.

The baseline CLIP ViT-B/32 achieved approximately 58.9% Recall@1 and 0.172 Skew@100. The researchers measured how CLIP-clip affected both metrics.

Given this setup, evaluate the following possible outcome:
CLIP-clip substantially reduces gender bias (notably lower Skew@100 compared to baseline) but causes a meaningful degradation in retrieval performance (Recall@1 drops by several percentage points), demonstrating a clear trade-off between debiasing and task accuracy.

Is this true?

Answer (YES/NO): NO